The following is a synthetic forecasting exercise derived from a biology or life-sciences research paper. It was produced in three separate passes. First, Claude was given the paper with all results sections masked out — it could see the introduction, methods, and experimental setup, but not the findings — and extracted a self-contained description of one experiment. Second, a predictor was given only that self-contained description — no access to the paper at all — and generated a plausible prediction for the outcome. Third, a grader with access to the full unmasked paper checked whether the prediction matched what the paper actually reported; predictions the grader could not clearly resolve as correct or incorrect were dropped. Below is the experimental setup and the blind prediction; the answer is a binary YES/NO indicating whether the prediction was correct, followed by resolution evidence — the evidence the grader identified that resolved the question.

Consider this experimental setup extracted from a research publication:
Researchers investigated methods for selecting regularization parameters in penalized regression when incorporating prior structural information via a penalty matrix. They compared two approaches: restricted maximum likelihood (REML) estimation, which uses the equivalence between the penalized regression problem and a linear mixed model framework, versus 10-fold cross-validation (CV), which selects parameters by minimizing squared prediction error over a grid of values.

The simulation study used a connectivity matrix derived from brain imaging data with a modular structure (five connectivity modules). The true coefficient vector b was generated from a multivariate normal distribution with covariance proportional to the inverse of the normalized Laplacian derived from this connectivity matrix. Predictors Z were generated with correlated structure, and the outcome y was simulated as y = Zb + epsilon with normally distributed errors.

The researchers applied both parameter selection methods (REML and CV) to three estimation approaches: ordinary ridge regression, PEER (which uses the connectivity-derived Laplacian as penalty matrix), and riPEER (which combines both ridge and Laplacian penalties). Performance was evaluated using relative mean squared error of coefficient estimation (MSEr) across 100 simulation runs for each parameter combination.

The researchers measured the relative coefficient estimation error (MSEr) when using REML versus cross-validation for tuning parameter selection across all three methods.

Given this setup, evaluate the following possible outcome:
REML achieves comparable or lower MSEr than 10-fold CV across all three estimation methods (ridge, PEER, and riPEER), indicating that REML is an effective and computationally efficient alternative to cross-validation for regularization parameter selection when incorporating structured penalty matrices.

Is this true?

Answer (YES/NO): YES